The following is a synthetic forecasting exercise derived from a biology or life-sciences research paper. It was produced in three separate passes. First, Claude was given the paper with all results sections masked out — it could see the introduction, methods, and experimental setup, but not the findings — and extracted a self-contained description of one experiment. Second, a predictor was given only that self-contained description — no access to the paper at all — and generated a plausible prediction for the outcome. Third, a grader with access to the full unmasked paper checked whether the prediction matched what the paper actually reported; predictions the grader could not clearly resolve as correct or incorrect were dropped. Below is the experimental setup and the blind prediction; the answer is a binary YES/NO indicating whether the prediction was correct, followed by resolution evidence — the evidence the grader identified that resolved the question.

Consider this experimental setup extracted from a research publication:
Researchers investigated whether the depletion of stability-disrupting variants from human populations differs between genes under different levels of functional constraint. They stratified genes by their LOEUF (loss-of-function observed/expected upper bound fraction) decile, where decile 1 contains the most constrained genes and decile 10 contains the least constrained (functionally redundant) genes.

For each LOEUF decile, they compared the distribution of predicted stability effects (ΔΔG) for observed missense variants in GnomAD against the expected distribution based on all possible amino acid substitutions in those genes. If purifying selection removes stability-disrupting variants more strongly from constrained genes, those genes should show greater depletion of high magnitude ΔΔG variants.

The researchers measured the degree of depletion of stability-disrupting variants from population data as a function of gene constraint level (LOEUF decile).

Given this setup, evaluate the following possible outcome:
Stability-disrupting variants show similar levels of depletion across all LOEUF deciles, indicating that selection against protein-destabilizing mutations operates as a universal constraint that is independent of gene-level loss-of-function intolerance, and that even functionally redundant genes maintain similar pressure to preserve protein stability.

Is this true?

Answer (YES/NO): NO